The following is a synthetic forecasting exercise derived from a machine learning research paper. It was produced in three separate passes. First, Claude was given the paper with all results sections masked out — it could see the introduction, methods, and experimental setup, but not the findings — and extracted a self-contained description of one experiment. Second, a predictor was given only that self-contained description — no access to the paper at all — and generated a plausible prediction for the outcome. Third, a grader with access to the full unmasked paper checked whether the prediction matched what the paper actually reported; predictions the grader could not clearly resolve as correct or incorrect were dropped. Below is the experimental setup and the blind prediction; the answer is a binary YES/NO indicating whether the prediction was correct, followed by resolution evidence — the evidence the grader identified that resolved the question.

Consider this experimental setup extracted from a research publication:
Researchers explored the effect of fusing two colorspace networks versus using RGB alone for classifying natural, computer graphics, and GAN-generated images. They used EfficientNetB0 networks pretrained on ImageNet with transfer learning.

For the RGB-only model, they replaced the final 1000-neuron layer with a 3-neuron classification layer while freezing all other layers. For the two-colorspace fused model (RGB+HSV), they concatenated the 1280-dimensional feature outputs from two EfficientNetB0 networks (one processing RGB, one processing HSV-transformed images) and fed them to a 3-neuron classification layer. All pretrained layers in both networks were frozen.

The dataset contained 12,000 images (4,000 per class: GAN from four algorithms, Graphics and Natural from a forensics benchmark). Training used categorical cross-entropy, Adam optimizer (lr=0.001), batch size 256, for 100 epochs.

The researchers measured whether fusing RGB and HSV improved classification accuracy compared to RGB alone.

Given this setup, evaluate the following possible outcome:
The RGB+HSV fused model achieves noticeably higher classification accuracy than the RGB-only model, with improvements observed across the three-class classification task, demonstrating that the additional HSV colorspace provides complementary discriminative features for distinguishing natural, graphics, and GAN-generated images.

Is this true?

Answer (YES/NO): YES